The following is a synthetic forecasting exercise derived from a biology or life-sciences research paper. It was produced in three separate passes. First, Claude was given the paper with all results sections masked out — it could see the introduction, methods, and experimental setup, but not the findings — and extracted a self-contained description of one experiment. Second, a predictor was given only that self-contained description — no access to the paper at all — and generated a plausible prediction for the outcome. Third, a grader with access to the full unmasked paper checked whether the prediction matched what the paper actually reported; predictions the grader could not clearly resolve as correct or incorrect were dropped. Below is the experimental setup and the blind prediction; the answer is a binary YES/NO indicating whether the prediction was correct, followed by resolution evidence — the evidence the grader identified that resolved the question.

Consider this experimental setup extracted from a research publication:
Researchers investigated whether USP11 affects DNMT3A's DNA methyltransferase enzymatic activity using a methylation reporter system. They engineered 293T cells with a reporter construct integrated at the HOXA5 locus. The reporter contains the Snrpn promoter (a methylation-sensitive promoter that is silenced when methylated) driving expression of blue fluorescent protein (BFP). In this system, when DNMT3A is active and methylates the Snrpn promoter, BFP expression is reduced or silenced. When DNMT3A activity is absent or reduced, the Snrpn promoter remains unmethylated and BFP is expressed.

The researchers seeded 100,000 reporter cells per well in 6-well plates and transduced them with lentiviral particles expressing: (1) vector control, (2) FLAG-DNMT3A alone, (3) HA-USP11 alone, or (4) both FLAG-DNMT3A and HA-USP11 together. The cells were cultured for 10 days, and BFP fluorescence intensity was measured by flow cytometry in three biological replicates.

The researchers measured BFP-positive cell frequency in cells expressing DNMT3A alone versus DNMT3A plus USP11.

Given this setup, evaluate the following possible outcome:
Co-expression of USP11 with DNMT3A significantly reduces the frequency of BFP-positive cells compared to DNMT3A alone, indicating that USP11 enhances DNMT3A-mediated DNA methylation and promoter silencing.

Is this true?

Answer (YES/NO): YES